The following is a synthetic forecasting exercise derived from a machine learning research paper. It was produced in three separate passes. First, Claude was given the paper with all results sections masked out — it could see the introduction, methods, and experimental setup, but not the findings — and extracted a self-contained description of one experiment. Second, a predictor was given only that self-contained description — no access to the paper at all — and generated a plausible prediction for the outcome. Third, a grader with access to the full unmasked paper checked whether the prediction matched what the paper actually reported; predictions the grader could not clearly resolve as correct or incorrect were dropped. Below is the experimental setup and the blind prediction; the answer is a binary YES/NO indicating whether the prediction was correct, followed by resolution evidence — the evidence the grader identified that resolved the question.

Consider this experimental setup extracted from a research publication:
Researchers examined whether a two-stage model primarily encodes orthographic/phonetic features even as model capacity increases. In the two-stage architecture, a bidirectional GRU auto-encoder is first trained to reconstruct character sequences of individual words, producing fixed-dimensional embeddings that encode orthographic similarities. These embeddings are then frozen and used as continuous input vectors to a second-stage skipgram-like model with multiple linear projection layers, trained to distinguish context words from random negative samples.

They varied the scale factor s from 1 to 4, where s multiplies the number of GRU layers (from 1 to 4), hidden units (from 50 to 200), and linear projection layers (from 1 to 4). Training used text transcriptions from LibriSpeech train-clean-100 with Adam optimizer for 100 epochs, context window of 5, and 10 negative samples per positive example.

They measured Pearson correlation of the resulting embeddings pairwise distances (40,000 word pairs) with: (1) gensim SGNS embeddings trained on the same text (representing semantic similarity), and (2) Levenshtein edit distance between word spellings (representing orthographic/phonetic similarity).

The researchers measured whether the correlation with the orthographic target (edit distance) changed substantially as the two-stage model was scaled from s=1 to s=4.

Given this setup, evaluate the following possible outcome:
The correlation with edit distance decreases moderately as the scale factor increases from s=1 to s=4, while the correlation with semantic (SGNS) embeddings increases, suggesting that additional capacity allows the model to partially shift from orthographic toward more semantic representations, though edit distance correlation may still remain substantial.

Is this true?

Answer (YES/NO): NO